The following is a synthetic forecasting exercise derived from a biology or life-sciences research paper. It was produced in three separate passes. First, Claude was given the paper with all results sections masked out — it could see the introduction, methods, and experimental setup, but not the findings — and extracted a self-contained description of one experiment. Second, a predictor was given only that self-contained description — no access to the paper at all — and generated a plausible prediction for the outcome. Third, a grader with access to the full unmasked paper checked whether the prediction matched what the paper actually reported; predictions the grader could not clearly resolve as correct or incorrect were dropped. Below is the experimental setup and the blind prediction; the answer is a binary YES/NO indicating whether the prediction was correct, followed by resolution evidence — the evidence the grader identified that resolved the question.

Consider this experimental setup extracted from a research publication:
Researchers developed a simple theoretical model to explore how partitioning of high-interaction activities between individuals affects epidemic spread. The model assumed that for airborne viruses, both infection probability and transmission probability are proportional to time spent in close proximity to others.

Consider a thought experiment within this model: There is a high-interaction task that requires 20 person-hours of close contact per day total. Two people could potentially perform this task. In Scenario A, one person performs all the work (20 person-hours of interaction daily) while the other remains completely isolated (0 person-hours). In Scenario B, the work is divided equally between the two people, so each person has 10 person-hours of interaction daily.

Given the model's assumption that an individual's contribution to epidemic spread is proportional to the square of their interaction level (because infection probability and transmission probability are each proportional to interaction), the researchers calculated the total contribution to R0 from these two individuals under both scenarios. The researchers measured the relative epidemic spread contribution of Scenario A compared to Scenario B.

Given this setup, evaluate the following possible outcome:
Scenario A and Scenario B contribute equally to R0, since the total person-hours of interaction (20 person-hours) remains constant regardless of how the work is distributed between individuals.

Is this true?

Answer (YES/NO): NO